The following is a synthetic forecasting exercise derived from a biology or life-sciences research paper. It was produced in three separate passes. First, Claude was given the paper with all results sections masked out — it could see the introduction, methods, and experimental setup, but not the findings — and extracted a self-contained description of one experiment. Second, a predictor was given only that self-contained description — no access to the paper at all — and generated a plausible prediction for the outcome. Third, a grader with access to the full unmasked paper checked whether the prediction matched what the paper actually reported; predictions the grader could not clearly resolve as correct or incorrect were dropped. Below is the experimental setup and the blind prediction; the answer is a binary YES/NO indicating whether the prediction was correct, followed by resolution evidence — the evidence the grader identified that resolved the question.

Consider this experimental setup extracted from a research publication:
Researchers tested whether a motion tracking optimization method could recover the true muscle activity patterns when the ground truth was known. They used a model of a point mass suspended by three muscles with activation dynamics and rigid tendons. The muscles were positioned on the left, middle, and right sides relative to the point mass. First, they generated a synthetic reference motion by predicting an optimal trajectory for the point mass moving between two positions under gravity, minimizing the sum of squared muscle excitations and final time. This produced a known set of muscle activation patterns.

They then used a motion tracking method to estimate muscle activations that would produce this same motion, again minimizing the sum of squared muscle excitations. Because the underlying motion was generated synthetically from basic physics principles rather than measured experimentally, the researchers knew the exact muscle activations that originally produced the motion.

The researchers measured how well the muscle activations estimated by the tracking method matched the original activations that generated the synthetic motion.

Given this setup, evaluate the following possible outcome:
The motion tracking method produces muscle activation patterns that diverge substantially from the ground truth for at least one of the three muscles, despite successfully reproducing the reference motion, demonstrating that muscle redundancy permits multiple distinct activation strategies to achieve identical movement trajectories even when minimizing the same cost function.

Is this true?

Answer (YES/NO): NO